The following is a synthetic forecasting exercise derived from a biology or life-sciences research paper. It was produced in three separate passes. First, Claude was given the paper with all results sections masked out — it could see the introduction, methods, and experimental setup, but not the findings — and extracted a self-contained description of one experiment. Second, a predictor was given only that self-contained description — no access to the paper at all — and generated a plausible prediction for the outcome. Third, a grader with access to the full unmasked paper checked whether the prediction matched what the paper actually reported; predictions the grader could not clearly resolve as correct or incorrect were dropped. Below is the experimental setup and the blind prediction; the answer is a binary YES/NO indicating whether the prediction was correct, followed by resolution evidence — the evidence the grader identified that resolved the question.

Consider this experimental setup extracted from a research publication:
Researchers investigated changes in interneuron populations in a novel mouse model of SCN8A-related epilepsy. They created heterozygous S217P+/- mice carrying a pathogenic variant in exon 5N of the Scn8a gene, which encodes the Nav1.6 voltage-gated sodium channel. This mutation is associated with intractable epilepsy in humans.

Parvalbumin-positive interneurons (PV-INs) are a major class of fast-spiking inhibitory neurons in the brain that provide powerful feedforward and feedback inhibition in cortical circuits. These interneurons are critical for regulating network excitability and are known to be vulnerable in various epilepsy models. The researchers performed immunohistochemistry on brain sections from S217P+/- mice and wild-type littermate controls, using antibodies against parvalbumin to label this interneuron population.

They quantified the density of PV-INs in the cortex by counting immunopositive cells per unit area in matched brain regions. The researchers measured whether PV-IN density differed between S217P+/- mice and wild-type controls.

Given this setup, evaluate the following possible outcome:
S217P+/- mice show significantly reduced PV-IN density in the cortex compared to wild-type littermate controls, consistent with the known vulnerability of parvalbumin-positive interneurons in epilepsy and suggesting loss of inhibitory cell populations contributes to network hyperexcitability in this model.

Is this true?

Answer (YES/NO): YES